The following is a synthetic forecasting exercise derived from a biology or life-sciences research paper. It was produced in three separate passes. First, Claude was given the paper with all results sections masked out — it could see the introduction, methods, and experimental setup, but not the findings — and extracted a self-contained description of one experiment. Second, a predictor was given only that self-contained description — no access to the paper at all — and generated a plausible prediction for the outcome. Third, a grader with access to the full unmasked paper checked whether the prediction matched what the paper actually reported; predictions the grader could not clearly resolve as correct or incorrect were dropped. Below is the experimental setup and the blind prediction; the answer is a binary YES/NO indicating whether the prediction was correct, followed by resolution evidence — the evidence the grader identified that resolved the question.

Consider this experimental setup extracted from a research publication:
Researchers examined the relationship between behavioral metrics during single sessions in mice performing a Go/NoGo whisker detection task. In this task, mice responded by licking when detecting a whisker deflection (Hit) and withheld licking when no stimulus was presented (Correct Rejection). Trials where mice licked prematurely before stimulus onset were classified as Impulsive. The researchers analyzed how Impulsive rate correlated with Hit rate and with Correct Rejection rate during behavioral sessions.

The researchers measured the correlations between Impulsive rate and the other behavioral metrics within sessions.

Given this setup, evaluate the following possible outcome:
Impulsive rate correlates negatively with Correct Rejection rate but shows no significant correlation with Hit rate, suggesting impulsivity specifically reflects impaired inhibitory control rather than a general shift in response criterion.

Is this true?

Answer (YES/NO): NO